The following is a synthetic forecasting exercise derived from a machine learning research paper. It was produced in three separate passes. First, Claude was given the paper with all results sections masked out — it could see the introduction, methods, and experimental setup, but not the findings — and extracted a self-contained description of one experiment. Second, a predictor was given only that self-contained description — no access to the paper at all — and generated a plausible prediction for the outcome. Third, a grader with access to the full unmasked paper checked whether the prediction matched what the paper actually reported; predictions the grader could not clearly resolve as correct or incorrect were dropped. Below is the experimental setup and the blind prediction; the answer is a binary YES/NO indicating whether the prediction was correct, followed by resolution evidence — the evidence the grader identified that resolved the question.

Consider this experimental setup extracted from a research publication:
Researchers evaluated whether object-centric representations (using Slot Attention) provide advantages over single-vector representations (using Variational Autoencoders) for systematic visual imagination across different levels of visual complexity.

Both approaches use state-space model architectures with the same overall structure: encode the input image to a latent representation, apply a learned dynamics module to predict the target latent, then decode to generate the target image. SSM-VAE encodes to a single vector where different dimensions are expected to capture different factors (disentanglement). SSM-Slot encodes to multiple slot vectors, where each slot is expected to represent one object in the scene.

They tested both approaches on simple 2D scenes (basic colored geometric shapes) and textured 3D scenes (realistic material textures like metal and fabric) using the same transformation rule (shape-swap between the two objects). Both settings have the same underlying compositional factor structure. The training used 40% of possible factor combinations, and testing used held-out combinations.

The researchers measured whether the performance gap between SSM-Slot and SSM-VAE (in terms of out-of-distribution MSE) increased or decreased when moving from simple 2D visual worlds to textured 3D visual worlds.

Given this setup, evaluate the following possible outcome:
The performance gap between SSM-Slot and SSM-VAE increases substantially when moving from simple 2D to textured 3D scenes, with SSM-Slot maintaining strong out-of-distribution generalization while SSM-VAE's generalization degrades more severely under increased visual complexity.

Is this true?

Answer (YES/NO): NO